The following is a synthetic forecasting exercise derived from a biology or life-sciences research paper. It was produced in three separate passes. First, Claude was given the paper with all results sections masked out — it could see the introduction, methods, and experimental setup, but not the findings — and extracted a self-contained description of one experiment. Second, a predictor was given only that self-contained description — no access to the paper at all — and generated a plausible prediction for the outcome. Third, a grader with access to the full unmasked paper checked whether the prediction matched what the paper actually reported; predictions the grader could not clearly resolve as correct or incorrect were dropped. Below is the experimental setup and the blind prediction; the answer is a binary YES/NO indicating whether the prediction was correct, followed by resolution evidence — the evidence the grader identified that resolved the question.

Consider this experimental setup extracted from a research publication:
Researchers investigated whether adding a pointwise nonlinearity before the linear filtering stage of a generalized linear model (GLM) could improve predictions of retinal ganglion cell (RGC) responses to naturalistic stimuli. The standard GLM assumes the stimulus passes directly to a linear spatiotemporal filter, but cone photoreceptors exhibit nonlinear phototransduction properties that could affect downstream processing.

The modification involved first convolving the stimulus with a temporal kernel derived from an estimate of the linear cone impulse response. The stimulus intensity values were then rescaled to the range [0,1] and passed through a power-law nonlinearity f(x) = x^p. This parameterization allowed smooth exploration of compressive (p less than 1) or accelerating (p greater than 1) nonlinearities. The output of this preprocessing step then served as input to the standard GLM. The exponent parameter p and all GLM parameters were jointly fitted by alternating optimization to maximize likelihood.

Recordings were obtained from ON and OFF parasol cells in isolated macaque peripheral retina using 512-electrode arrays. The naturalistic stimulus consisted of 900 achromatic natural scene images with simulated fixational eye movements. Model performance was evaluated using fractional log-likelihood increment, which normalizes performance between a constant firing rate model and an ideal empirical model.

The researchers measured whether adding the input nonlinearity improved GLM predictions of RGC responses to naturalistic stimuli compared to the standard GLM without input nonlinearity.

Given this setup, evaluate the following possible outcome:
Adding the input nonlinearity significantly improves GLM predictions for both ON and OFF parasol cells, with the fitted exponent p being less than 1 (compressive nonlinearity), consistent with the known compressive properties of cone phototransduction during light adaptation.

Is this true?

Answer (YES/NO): NO